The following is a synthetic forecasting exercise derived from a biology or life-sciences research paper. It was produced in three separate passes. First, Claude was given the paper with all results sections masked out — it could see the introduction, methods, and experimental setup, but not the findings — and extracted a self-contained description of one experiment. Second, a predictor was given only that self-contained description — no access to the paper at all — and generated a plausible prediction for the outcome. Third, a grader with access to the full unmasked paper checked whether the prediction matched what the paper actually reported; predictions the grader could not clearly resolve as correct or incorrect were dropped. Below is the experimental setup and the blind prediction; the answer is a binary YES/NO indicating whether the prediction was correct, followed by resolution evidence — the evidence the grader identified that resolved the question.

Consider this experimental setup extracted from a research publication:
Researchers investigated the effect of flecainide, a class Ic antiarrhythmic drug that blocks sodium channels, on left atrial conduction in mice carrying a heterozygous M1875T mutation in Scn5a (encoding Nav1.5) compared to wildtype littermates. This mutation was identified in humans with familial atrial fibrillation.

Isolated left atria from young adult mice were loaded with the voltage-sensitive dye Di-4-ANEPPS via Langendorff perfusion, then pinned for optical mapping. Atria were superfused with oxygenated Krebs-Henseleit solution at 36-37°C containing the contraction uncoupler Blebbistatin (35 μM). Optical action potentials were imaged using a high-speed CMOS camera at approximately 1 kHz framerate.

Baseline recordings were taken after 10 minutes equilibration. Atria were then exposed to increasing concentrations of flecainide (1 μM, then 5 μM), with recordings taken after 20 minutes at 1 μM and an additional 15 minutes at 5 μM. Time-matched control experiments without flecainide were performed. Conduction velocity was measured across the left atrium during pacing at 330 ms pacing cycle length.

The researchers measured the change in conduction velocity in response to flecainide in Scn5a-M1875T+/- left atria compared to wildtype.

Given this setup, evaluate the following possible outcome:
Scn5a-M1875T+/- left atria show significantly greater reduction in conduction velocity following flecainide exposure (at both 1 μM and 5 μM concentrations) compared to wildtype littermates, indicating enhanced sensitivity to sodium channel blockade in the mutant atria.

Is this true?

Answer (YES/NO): NO